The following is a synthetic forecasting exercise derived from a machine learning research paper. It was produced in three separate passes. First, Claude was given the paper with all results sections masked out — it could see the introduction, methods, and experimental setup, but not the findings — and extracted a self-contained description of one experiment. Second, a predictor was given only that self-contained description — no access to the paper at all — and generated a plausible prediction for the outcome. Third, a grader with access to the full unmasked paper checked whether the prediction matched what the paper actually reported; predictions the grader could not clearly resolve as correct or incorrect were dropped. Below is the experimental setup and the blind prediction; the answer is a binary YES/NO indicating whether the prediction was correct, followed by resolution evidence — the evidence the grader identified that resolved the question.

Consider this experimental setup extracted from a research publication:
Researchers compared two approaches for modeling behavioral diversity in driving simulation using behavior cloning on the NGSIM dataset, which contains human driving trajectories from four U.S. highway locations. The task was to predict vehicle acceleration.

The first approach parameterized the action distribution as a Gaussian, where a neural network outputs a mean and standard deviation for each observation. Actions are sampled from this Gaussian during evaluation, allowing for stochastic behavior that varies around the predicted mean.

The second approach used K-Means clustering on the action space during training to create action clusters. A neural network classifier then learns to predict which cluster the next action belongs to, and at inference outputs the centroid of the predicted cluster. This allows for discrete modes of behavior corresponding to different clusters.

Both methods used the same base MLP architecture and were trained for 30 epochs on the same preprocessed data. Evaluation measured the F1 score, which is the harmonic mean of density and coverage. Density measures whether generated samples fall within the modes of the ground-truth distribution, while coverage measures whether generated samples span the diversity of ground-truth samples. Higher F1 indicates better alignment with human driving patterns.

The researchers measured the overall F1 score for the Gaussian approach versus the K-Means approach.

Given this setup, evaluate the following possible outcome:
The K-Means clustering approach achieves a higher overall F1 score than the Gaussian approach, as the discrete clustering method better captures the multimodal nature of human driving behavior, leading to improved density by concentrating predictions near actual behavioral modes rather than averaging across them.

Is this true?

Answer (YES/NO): NO